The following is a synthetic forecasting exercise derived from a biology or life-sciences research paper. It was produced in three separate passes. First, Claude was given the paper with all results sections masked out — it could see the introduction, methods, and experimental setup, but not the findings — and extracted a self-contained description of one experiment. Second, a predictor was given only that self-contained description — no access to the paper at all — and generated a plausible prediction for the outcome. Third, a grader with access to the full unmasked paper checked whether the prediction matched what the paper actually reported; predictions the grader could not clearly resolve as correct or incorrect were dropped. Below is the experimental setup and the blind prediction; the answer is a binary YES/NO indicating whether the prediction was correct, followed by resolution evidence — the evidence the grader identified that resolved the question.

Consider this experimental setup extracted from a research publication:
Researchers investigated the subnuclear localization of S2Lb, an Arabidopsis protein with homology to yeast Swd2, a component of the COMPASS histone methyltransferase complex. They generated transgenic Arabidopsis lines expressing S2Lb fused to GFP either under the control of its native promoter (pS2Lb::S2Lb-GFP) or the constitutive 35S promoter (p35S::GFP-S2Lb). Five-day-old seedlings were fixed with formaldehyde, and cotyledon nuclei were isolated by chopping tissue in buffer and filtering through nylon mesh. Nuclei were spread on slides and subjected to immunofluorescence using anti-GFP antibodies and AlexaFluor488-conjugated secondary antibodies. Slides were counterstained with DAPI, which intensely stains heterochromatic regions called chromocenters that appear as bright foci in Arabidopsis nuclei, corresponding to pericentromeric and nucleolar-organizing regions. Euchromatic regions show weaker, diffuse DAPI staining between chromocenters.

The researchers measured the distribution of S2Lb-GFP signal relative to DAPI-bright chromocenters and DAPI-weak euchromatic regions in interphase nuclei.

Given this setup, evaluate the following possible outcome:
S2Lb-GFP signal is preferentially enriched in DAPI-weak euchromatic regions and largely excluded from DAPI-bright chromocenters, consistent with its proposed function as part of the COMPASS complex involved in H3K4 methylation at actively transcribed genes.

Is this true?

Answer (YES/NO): YES